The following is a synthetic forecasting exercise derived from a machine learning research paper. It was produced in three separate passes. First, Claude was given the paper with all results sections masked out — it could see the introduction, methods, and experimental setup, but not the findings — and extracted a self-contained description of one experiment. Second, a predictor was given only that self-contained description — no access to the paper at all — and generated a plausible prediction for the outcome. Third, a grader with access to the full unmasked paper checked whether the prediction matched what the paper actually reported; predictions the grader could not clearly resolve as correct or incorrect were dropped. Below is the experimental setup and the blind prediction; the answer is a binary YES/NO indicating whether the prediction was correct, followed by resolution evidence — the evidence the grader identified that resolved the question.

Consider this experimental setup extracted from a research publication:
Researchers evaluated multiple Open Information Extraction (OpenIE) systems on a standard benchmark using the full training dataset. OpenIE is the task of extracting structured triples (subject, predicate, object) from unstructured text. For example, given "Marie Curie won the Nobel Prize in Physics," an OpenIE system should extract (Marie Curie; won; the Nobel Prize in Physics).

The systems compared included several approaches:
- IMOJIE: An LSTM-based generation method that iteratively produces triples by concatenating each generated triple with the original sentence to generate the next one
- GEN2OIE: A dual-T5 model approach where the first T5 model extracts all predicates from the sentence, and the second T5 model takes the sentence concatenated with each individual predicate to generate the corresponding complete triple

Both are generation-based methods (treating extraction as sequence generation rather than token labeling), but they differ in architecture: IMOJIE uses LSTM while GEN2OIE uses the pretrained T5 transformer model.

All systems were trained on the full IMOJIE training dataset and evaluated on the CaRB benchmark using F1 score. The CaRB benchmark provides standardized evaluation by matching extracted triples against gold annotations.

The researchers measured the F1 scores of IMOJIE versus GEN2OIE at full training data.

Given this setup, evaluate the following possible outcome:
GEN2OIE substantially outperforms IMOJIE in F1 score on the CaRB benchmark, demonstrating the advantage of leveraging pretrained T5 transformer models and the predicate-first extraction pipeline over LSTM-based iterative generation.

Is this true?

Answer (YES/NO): NO